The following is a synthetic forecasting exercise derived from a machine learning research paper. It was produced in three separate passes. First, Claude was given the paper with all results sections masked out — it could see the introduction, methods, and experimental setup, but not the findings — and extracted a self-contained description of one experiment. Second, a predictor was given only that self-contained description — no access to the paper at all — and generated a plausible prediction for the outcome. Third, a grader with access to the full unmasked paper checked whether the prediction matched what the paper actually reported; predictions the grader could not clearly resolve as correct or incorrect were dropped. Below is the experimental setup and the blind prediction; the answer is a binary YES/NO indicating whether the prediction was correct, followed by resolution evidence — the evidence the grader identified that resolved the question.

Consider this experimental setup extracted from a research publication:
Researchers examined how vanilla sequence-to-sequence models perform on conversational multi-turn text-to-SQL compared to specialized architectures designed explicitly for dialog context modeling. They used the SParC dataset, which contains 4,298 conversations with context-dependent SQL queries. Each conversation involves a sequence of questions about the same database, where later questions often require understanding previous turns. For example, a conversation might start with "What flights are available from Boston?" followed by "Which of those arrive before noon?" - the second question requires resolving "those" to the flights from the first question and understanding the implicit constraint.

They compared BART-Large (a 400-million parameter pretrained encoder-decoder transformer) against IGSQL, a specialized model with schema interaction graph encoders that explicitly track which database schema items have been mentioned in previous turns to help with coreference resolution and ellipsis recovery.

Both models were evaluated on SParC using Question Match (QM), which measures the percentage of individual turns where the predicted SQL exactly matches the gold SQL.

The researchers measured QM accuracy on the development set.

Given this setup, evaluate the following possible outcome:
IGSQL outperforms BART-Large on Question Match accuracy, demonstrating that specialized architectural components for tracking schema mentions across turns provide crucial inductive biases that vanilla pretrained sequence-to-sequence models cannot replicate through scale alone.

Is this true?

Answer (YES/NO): NO